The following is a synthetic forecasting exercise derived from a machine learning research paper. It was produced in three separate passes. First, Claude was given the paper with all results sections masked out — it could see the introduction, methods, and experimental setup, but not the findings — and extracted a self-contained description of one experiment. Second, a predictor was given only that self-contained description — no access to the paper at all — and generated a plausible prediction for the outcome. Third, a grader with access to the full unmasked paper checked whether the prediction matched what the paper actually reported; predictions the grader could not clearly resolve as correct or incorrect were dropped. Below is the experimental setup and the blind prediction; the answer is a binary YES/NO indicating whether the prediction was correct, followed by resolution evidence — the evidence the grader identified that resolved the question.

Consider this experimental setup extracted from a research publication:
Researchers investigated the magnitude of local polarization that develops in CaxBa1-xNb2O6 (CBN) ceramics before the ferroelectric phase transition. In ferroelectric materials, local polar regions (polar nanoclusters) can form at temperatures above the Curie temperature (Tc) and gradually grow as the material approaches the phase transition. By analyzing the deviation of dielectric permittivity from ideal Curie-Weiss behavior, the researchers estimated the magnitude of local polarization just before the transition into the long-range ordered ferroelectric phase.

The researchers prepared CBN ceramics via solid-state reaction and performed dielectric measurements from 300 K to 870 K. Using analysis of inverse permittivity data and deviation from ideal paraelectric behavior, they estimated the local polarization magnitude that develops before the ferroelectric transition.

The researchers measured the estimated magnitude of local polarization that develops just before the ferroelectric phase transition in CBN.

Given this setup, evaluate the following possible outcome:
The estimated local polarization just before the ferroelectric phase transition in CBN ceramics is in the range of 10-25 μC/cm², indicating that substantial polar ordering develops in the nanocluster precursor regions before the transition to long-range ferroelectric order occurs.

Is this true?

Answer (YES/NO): NO